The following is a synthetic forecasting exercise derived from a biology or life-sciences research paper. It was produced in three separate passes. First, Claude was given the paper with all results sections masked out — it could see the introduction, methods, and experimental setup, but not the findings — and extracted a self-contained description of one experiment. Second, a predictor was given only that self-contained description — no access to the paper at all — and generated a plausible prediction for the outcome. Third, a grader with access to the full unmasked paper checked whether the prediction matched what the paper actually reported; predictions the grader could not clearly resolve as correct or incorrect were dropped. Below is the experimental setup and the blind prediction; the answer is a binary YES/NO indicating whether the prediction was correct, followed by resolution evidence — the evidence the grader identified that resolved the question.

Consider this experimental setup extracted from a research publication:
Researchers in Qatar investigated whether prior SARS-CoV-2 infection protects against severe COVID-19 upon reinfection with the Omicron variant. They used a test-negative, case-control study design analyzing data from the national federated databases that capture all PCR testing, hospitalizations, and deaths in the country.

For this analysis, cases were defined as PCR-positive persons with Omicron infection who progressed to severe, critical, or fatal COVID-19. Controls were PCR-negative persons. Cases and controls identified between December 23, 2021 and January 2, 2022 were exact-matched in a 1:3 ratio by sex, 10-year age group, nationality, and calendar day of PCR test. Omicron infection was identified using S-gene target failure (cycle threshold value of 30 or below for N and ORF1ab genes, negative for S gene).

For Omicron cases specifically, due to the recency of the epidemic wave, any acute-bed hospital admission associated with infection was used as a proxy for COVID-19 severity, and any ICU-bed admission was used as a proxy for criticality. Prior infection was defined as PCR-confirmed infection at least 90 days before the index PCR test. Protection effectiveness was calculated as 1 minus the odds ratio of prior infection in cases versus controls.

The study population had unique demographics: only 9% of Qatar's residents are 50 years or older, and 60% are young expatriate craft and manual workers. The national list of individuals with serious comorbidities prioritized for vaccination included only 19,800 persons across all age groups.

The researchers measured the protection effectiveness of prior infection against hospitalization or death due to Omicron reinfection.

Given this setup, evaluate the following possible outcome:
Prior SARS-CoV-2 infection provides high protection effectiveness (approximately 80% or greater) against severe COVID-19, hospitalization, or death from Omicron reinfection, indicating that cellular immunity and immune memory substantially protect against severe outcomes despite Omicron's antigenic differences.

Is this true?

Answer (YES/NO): YES